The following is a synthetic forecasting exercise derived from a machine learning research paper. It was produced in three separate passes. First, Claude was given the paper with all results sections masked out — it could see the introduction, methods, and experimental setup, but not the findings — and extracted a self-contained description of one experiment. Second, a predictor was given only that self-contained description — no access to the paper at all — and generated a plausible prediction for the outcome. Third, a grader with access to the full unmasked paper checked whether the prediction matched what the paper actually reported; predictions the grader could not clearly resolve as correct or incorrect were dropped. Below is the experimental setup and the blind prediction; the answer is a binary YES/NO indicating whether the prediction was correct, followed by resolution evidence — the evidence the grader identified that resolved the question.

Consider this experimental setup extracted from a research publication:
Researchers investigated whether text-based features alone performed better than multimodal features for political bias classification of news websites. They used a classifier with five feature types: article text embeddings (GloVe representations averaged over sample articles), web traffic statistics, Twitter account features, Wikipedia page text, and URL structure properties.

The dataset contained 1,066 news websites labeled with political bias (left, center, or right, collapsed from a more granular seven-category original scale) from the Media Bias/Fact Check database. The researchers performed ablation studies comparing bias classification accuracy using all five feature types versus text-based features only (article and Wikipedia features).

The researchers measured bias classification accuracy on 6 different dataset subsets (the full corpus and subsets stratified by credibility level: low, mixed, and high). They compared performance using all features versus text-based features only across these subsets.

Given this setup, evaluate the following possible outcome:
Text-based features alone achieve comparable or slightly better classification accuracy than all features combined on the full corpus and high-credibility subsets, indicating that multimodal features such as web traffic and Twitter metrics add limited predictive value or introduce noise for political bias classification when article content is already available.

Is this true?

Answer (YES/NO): YES